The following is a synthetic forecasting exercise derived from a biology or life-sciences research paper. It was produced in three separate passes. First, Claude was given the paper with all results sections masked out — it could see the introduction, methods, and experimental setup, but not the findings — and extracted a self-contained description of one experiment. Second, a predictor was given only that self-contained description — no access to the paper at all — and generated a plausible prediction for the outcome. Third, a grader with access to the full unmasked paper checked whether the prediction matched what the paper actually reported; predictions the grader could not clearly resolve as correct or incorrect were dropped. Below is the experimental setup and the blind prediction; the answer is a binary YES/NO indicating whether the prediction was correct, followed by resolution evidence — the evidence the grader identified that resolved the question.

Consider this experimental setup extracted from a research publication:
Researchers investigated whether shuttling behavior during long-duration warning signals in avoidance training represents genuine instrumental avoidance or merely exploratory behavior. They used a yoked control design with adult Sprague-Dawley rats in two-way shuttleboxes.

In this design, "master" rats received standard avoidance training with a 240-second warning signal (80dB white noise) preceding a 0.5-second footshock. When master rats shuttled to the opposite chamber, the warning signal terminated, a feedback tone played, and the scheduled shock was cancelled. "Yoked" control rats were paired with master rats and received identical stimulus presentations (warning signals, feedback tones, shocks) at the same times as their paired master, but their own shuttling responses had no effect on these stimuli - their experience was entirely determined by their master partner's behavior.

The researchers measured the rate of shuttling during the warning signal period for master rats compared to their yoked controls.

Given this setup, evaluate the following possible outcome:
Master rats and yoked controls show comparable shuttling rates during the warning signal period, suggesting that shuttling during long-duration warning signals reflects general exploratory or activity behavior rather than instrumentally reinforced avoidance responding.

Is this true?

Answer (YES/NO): NO